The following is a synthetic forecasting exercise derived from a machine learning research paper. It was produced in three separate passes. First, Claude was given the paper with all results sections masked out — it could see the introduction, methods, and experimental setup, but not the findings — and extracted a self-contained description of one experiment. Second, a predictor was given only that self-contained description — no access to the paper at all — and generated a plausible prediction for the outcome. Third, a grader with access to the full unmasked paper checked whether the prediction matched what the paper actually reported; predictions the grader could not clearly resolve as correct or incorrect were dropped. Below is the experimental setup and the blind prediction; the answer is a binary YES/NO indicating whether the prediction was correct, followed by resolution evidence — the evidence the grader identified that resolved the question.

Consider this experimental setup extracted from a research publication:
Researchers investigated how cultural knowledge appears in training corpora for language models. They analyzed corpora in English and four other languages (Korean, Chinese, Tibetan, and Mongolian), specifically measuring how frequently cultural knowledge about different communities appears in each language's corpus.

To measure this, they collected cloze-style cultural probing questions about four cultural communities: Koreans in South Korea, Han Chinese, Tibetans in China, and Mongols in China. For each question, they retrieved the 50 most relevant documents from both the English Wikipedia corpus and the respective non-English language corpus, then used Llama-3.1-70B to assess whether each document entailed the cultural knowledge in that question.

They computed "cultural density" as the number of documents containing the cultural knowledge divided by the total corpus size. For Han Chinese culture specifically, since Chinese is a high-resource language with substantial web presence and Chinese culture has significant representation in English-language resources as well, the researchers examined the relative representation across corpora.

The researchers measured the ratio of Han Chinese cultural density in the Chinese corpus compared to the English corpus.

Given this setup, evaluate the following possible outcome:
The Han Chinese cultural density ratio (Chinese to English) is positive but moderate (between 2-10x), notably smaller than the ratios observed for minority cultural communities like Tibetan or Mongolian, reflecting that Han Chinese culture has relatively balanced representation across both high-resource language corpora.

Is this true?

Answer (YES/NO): NO